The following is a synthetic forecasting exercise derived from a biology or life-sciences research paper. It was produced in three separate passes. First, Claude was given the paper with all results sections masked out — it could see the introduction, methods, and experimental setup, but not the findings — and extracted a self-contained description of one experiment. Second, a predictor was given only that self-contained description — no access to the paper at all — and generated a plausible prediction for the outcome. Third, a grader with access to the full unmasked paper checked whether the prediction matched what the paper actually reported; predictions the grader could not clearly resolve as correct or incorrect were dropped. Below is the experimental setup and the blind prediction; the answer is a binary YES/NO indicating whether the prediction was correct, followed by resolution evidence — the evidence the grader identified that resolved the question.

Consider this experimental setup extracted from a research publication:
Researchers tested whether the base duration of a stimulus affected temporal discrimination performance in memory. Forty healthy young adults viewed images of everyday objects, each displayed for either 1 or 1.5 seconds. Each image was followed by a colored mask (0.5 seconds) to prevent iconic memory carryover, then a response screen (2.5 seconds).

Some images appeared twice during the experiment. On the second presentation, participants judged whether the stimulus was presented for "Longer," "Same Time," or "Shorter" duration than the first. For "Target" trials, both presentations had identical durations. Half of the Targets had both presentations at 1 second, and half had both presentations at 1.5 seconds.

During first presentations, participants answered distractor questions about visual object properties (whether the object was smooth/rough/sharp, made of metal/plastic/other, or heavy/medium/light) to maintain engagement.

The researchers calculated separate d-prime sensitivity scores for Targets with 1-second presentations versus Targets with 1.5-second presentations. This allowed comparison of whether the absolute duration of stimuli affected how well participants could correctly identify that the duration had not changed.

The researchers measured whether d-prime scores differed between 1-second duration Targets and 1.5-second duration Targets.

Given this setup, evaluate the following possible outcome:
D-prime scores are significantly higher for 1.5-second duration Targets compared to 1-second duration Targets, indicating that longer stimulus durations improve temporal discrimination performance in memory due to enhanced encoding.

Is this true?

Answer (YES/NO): NO